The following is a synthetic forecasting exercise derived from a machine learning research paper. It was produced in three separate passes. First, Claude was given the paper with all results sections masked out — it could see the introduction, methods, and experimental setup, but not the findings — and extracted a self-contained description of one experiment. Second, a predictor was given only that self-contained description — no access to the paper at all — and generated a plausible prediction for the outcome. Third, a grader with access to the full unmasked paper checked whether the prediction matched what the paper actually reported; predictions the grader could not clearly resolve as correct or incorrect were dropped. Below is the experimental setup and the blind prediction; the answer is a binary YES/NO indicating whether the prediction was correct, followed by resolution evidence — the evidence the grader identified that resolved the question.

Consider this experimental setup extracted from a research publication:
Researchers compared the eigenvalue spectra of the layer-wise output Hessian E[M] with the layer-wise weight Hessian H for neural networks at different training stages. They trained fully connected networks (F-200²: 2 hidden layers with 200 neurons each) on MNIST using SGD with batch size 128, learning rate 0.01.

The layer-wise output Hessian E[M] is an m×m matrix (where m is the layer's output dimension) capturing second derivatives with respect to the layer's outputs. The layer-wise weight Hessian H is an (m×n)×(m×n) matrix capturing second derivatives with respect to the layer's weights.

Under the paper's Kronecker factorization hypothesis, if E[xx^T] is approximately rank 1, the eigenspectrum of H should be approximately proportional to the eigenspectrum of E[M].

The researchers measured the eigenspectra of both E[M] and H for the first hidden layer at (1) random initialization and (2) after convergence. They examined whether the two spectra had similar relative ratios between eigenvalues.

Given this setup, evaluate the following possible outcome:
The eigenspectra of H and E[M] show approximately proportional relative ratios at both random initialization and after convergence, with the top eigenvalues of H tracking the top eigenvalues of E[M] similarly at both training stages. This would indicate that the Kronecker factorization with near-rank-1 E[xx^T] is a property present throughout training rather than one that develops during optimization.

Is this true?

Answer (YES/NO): YES